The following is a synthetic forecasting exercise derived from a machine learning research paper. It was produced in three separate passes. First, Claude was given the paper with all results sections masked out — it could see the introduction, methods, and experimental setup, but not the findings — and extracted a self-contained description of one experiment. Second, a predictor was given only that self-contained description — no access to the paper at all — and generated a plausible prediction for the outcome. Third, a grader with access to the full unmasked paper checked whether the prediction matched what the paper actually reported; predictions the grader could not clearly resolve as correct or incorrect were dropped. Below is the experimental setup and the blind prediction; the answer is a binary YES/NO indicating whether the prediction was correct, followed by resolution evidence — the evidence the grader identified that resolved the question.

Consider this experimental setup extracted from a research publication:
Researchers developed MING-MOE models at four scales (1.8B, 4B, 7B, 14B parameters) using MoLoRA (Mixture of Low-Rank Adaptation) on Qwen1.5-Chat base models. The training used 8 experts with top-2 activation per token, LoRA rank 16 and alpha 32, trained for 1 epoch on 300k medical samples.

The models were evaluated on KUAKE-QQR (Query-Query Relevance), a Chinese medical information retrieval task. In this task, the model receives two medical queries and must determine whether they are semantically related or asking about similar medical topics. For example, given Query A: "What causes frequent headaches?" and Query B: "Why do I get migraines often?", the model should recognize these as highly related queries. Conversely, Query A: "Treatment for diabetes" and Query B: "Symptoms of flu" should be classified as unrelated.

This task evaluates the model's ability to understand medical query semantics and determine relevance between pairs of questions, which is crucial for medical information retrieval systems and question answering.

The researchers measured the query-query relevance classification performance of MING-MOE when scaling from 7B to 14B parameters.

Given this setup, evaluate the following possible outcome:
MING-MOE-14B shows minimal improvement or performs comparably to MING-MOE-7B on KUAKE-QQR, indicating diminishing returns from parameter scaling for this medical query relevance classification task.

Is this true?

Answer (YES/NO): YES